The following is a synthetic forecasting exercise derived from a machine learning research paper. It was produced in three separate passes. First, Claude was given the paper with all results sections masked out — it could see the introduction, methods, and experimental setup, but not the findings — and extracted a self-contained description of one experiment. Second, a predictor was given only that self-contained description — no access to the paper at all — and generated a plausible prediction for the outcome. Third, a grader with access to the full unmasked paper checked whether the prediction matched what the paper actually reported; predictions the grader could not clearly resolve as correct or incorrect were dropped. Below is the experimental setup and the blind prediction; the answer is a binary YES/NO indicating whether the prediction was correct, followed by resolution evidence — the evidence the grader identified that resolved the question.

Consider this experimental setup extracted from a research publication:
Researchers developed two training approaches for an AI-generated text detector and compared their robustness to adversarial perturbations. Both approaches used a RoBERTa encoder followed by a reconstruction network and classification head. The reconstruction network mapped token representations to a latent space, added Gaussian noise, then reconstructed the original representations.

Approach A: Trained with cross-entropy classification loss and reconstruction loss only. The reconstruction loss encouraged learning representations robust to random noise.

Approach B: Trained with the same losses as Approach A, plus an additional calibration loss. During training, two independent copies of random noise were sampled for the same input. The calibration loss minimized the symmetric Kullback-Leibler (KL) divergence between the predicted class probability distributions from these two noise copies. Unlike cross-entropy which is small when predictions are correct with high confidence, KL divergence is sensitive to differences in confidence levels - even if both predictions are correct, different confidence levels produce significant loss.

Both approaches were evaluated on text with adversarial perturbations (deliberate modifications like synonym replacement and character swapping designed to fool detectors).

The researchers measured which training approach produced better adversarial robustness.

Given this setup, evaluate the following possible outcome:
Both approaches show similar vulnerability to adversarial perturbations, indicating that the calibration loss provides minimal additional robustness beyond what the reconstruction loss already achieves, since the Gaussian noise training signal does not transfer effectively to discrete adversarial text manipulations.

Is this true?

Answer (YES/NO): NO